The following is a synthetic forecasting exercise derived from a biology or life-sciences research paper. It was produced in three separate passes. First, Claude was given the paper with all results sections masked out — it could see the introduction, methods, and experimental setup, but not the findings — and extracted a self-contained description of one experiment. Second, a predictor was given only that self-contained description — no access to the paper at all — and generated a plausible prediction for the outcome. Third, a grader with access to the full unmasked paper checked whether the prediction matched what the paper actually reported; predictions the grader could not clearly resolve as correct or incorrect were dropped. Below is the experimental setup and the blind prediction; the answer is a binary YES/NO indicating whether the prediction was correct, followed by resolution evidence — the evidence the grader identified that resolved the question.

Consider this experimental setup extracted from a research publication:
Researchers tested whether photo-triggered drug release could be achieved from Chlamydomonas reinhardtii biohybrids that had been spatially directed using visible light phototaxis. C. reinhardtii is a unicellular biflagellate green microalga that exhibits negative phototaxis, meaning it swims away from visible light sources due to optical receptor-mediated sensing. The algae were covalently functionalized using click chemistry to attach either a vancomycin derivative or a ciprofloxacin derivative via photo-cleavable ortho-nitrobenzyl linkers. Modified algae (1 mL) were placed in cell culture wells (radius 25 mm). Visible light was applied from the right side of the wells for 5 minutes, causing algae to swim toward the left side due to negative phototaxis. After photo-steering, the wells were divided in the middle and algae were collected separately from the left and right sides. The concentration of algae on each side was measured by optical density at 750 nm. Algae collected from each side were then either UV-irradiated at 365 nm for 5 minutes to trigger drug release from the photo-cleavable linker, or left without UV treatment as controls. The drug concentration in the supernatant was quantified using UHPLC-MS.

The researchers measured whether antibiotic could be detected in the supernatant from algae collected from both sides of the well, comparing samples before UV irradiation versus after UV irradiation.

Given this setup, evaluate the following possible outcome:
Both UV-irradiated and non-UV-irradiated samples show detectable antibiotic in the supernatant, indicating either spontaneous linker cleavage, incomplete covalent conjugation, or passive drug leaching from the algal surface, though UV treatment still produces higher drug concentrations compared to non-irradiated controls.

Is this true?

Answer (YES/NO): NO